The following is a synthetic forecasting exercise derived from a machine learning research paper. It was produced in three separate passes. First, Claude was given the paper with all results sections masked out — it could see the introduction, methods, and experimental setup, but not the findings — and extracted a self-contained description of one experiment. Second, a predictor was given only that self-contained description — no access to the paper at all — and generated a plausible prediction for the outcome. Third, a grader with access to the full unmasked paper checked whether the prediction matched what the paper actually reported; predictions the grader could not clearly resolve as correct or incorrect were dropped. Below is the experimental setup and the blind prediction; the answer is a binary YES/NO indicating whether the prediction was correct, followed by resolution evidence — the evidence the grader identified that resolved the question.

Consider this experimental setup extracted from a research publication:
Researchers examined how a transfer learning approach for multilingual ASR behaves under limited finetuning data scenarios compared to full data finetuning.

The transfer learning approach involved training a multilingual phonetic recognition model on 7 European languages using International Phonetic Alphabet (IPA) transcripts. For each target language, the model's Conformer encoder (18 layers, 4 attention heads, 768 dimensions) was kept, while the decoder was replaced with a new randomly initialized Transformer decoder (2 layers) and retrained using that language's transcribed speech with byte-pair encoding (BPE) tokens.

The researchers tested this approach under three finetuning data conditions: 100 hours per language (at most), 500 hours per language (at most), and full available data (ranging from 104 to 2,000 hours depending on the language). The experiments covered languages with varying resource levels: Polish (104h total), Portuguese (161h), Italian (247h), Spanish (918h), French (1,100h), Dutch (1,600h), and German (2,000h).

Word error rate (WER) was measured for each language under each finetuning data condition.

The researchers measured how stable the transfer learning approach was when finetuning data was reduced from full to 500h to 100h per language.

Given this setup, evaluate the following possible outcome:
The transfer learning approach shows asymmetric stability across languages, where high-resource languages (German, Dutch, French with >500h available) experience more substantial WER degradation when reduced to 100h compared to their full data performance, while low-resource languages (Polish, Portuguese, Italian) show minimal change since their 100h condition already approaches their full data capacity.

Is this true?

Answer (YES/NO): YES